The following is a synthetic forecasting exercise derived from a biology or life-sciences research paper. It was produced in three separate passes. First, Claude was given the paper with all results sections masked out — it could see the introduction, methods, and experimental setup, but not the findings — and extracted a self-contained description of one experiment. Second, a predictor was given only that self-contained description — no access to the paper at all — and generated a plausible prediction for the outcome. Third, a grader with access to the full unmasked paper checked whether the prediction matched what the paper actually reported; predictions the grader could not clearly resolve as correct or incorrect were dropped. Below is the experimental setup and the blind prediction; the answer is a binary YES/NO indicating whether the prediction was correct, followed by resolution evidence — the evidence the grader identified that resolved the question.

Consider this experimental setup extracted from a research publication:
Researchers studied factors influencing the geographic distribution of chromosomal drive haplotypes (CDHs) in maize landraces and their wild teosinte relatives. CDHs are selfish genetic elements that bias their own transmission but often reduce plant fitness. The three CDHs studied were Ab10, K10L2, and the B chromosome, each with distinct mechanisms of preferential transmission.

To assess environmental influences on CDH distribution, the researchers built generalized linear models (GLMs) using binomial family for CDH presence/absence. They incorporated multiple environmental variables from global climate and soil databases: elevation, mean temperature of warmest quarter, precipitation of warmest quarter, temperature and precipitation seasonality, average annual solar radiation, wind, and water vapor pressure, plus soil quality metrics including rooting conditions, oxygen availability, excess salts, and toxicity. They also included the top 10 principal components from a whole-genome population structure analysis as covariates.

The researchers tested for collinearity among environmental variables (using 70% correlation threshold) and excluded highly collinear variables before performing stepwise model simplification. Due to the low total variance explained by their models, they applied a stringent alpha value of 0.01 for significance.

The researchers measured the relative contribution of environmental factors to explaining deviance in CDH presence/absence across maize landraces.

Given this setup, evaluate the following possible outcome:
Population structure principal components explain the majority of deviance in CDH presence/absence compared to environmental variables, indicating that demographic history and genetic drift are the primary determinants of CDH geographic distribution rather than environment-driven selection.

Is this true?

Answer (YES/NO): NO